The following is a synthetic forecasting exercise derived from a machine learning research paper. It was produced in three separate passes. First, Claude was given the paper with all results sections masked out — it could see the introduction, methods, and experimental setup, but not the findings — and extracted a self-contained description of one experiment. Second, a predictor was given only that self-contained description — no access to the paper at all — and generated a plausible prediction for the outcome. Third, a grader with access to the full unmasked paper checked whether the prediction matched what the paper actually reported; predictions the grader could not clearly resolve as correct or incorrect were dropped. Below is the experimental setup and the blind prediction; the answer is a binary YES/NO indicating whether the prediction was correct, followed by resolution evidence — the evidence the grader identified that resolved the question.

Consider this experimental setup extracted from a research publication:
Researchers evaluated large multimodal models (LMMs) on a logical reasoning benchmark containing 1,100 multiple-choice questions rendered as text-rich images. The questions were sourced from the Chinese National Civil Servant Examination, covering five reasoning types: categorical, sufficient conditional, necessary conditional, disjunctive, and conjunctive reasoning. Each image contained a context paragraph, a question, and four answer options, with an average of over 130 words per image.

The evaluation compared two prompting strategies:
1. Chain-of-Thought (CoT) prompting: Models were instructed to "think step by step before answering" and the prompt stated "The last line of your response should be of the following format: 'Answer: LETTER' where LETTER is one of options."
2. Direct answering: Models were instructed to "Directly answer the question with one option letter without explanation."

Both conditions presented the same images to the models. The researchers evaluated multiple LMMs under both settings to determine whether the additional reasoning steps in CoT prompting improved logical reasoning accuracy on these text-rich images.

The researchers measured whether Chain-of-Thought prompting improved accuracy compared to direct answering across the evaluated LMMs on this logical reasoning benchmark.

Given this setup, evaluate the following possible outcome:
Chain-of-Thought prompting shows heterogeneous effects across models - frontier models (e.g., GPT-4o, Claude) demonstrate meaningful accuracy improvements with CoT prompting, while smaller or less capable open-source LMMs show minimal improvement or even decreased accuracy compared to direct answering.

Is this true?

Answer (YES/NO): YES